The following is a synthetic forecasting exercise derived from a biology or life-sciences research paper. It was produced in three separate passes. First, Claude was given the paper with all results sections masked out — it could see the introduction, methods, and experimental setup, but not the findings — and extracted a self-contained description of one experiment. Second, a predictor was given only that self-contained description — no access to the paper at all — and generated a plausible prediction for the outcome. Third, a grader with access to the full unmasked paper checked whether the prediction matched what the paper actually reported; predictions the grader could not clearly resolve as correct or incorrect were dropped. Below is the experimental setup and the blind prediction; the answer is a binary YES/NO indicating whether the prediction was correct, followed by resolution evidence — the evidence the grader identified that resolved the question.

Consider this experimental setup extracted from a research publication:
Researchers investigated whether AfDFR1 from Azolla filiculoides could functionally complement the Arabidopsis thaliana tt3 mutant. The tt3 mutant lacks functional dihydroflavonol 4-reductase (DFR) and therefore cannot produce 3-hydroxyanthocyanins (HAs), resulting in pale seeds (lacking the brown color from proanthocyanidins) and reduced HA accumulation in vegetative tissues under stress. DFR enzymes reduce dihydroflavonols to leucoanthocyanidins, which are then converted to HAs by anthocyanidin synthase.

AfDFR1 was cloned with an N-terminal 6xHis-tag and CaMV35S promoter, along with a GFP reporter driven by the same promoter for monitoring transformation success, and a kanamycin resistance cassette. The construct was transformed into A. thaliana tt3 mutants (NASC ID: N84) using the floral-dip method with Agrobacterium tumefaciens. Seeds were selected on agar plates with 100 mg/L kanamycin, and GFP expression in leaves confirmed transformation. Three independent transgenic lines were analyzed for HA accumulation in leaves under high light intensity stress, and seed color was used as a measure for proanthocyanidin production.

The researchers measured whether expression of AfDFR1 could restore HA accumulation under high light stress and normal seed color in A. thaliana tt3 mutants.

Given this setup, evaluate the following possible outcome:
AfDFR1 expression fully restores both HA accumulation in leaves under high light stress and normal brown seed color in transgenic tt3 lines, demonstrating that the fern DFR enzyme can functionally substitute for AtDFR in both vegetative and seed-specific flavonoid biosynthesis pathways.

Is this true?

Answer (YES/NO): NO